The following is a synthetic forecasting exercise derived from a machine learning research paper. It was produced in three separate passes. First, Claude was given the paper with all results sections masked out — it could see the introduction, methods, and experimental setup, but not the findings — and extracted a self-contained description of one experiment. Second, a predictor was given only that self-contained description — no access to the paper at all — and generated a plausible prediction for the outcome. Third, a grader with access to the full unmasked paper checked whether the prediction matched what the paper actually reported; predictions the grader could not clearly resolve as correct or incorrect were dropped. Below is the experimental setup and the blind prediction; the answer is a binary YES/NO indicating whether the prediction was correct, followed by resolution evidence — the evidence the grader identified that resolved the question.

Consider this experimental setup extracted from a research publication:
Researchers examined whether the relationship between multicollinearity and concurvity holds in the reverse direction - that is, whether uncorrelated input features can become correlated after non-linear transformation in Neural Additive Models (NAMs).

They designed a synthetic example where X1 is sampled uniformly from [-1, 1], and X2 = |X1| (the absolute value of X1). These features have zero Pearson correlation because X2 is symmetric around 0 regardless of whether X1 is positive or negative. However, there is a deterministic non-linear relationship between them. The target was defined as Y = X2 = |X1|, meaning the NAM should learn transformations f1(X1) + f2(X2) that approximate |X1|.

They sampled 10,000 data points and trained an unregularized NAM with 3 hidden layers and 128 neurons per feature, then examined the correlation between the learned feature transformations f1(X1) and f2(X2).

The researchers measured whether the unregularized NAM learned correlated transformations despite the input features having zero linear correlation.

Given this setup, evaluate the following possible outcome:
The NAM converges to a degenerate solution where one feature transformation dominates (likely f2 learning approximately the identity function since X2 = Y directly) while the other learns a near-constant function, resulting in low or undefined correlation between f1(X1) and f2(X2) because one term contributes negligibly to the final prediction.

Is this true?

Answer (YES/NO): NO